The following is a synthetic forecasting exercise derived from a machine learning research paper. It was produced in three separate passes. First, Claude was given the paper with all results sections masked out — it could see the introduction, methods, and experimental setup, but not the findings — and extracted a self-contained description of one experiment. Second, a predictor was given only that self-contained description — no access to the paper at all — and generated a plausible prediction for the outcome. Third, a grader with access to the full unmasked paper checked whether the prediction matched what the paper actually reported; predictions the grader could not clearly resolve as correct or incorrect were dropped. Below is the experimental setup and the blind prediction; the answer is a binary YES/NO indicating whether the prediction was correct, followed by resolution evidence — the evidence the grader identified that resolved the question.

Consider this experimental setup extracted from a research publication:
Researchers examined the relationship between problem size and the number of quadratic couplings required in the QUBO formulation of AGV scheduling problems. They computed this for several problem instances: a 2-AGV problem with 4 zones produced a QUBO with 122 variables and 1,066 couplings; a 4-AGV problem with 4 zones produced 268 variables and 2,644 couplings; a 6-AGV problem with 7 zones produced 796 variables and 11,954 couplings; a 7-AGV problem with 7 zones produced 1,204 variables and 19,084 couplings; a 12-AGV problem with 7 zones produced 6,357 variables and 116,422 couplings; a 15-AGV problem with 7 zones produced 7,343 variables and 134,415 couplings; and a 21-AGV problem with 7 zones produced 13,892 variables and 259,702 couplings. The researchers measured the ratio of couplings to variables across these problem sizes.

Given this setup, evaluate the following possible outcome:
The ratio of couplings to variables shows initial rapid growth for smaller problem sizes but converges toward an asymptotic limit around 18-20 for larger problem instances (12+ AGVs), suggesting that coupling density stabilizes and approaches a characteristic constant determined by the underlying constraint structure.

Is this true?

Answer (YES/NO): YES